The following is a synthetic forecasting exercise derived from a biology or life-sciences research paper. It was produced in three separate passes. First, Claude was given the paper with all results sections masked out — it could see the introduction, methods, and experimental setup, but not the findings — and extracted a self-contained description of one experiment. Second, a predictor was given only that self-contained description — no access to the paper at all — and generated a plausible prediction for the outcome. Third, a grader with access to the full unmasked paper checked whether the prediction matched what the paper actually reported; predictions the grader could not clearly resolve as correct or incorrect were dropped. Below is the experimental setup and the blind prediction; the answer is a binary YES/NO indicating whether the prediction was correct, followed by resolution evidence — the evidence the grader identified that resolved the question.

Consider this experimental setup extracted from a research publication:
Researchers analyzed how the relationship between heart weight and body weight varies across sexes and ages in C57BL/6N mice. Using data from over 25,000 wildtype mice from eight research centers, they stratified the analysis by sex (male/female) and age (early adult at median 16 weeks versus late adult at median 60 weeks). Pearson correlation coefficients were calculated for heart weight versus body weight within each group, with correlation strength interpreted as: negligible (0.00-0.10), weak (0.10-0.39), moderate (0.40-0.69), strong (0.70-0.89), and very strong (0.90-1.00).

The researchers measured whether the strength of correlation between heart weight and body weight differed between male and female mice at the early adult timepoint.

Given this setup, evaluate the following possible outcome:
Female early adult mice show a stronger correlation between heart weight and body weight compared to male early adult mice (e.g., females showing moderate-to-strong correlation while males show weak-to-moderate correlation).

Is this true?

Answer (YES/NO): NO